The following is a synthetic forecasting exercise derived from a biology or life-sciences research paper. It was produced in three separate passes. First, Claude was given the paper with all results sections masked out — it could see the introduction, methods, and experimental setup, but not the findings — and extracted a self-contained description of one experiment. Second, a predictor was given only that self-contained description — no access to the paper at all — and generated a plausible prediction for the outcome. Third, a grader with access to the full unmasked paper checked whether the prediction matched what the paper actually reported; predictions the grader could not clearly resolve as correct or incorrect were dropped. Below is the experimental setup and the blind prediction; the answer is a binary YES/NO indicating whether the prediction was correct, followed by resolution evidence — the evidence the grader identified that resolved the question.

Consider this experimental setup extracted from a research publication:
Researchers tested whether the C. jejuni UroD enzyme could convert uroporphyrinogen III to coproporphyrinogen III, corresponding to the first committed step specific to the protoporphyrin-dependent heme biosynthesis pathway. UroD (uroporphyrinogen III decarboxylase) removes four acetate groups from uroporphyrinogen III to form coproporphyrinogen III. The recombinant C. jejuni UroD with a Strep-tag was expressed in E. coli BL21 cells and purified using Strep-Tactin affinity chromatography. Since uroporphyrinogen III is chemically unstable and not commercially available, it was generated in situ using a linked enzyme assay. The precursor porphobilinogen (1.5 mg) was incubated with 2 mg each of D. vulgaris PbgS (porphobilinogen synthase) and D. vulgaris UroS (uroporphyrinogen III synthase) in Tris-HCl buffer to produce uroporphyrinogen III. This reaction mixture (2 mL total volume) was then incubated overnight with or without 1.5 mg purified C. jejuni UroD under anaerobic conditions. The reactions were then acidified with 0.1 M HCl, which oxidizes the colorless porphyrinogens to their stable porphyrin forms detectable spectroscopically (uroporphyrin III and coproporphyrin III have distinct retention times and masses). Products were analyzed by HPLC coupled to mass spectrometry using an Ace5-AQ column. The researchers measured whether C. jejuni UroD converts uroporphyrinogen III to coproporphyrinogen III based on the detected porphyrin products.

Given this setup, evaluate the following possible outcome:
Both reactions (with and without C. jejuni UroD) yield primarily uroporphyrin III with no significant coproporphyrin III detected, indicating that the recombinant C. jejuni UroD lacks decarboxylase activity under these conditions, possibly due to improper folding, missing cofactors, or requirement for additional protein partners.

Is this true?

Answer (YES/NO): NO